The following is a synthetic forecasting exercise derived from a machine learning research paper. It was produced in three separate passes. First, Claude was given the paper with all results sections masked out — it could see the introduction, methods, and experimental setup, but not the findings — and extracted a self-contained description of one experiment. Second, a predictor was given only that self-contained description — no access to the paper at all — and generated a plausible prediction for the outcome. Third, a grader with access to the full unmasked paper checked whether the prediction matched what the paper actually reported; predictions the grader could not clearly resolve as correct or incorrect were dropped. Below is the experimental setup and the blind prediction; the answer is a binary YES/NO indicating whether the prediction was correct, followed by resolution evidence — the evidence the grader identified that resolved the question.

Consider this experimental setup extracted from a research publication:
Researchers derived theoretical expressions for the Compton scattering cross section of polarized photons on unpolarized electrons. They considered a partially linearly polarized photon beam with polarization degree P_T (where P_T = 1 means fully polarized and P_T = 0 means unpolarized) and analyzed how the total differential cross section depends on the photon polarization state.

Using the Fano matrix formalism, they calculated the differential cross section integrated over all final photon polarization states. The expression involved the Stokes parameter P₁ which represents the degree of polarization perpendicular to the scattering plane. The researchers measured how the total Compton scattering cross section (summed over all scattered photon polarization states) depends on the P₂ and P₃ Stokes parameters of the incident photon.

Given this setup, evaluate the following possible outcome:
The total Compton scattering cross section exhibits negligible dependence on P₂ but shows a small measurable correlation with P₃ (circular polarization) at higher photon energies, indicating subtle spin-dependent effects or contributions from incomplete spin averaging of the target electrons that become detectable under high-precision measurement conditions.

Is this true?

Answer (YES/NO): NO